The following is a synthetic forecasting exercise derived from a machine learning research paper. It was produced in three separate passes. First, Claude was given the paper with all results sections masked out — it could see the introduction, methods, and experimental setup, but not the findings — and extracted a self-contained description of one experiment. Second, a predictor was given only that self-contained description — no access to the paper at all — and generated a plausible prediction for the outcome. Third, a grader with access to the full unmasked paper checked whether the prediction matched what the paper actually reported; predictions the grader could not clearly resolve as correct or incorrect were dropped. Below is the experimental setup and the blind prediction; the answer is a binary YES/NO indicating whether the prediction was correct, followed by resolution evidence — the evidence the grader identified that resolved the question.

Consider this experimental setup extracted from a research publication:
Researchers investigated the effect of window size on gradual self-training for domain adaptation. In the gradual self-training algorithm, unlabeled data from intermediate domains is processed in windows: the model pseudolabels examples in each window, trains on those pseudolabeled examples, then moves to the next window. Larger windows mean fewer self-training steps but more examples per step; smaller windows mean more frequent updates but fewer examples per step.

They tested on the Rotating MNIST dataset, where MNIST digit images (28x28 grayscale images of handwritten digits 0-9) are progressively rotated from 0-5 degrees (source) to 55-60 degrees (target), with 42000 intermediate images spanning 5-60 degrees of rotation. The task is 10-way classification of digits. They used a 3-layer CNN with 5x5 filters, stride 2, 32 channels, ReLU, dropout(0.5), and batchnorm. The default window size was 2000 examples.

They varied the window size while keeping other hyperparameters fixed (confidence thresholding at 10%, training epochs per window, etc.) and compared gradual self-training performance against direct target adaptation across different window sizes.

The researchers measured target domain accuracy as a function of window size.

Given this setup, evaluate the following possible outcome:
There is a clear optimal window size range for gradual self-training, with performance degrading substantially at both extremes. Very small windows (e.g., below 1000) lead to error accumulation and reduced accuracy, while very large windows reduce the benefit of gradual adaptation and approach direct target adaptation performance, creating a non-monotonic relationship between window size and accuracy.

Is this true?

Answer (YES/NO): NO